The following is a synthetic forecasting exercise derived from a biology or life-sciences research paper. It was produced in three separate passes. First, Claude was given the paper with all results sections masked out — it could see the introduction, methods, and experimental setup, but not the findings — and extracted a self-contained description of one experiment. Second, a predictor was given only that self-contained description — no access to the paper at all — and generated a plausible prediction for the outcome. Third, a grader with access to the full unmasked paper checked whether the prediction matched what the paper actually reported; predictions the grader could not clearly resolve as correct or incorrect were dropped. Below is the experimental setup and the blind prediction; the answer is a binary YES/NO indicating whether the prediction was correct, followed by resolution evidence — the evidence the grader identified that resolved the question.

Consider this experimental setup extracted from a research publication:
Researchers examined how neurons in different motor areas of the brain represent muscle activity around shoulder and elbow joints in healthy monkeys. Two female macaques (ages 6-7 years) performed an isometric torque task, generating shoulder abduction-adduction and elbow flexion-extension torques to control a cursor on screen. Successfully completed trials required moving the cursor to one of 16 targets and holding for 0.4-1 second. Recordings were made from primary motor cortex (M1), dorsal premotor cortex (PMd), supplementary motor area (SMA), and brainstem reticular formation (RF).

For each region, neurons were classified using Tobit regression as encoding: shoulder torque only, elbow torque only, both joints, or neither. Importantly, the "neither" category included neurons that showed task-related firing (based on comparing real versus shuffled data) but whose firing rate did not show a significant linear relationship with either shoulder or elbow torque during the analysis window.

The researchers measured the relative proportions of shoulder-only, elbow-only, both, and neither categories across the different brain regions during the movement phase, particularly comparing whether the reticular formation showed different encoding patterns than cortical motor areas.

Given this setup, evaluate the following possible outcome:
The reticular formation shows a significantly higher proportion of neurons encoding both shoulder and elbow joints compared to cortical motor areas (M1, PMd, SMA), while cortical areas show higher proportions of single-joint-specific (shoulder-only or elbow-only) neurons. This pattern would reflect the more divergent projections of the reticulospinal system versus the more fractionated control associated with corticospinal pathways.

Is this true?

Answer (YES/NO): NO